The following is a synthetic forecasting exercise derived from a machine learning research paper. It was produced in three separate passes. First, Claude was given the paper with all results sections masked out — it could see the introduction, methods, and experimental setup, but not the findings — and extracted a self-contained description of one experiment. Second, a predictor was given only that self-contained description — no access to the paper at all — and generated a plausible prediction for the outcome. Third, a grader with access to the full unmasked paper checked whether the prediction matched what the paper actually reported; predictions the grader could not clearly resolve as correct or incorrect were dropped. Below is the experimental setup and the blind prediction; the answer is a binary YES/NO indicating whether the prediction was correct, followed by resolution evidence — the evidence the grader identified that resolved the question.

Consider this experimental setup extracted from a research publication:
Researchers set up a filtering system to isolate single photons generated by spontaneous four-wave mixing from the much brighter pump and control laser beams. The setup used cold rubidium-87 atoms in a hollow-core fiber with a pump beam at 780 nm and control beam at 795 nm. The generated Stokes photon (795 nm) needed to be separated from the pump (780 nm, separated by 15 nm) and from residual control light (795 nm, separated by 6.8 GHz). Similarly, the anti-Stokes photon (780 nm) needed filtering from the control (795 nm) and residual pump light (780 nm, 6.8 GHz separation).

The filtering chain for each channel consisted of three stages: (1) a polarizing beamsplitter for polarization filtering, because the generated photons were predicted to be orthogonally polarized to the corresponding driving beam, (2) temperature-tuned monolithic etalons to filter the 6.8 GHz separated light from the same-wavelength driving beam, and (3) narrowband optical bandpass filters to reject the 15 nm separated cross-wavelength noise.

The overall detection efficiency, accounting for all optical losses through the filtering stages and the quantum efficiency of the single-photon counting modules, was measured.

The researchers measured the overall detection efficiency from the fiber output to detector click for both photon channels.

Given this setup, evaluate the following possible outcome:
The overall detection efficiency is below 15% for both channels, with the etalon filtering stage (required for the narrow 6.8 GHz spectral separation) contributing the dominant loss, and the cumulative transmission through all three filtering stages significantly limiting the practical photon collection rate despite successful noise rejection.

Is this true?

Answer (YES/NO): NO